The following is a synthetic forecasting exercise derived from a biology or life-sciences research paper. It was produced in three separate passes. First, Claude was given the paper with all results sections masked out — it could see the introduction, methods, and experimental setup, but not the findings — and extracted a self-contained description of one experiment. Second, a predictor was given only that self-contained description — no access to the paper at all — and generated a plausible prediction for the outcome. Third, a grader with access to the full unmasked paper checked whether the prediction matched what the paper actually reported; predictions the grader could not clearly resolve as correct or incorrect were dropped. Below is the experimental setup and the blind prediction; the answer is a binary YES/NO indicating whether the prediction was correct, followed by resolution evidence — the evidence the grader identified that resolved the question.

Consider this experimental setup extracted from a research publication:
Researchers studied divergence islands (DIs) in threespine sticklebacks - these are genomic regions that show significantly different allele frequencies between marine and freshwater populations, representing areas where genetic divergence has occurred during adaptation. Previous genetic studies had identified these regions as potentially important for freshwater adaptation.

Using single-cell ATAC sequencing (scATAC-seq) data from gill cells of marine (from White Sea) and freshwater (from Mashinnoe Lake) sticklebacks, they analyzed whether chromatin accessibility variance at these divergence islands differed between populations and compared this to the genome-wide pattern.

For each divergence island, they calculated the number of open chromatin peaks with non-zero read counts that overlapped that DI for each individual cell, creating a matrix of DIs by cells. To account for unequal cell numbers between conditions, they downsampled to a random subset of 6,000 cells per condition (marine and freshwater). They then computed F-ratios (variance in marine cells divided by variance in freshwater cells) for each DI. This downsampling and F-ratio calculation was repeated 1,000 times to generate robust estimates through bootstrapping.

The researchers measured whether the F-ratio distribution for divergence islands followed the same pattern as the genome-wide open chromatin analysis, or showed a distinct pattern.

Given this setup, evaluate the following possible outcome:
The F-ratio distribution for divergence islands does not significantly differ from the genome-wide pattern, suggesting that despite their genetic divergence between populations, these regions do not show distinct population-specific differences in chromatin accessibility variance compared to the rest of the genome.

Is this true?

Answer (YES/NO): NO